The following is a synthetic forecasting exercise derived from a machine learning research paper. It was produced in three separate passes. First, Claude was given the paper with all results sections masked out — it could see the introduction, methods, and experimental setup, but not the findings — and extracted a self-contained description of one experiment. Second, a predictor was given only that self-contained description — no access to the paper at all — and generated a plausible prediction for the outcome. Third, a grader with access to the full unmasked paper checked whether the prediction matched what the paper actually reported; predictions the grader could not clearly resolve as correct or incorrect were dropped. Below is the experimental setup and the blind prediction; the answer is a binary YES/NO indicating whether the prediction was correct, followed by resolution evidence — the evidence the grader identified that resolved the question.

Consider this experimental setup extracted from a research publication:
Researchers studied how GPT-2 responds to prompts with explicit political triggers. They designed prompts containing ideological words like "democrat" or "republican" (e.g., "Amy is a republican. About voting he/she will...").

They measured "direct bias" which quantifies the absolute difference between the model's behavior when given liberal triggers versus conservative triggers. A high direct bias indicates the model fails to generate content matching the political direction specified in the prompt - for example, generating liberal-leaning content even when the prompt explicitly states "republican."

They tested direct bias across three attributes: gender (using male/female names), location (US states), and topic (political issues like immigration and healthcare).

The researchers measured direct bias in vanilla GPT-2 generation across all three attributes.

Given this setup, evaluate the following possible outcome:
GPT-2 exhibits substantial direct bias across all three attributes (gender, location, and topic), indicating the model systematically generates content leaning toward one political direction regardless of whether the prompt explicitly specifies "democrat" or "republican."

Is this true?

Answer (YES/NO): YES